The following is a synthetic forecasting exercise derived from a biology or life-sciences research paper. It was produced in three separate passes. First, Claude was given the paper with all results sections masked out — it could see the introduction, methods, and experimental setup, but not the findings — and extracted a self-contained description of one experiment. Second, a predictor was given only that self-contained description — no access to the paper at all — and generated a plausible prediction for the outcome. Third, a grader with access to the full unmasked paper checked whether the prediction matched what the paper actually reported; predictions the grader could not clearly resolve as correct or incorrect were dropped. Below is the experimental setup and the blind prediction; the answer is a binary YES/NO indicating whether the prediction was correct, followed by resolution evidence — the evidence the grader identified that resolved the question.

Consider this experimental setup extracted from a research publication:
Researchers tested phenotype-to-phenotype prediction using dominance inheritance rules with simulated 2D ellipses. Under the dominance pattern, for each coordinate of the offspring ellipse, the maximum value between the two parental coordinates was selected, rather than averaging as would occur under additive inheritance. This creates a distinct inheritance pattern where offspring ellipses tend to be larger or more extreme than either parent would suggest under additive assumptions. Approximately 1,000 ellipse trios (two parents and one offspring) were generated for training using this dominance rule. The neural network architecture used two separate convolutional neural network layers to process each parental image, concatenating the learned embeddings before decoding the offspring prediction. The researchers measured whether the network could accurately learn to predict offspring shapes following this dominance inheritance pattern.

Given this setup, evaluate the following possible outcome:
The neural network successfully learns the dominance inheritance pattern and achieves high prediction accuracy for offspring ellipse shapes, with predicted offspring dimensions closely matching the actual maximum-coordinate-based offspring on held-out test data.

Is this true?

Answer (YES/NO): NO